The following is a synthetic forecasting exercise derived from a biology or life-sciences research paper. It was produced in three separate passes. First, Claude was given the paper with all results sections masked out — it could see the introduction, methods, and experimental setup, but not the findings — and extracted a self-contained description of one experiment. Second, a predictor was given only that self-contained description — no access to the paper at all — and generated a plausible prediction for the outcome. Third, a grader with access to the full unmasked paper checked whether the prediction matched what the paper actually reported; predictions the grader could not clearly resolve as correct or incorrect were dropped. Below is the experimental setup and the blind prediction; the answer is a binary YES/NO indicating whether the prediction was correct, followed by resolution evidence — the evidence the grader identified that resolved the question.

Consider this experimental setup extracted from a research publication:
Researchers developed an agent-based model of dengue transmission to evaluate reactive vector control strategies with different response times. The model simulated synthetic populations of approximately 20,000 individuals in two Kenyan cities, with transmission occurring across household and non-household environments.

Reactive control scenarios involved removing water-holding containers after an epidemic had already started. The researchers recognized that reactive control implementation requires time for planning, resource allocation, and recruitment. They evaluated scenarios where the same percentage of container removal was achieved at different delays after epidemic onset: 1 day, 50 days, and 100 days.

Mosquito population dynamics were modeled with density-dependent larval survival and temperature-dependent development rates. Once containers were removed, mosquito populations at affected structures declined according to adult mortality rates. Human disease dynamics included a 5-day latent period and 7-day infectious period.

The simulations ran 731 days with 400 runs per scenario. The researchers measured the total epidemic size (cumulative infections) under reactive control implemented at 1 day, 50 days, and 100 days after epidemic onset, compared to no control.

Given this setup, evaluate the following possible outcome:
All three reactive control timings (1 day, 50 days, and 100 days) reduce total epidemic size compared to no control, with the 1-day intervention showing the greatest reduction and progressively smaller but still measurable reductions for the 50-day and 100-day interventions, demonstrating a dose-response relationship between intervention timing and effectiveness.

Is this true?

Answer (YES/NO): YES